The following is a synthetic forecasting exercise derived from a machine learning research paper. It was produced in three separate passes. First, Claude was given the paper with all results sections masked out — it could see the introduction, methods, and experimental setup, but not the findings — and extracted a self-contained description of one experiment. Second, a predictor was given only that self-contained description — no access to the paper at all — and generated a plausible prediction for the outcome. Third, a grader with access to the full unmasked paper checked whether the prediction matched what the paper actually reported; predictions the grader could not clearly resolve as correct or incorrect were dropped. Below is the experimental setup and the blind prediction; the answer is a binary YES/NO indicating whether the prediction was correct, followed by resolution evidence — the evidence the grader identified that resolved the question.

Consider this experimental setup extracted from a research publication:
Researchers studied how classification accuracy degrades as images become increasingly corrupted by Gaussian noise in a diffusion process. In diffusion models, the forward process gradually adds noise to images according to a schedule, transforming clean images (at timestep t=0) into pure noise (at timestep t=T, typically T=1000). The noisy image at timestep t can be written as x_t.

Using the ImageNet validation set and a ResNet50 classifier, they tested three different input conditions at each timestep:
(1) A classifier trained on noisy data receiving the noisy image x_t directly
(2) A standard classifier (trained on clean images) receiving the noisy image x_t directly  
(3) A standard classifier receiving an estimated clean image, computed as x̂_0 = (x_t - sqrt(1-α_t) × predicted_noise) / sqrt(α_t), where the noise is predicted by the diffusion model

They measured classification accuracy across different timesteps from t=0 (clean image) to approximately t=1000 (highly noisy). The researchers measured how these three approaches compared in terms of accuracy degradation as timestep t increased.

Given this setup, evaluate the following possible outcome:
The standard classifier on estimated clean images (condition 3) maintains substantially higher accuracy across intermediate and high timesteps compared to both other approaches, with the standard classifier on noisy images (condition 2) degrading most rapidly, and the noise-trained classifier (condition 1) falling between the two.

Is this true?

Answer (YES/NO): YES